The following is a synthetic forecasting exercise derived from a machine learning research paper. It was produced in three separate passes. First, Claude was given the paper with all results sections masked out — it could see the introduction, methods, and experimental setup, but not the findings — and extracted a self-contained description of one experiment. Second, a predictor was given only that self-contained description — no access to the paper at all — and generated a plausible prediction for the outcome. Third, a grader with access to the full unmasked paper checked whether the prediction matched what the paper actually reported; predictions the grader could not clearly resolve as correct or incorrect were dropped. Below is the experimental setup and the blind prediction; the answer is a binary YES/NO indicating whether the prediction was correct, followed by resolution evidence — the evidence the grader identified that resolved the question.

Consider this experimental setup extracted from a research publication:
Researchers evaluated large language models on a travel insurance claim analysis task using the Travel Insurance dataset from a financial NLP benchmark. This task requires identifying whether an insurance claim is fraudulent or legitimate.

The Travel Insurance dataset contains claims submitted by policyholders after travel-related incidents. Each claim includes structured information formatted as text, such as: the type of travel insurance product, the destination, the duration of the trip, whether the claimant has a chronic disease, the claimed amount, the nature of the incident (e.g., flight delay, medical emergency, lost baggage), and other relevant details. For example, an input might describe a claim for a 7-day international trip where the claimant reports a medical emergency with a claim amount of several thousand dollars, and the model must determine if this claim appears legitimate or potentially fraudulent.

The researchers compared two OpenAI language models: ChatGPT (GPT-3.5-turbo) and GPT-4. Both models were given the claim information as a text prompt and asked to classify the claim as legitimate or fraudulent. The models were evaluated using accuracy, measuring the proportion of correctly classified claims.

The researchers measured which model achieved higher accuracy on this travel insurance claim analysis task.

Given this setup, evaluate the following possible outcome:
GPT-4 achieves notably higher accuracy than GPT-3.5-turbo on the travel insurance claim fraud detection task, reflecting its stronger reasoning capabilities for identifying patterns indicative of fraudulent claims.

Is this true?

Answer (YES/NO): NO